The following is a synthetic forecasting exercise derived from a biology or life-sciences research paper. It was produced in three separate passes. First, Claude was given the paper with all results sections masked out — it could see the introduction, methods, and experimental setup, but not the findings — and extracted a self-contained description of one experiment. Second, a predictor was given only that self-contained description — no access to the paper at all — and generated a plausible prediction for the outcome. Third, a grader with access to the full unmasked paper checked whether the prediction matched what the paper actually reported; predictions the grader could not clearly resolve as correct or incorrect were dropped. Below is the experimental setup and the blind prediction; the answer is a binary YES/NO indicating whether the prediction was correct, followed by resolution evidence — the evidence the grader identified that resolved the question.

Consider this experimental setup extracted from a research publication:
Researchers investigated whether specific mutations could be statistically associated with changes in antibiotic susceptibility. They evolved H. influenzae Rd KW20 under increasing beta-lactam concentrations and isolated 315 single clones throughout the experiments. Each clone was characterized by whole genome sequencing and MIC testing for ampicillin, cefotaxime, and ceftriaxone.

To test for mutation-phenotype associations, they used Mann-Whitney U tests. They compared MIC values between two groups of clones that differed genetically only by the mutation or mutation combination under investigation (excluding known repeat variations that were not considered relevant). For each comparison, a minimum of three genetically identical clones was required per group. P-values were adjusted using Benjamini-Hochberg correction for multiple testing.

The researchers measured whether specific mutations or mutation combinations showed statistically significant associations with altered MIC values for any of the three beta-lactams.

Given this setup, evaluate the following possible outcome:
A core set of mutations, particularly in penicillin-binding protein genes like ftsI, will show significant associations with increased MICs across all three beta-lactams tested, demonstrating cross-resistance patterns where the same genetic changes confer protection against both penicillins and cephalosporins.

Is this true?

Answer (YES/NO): YES